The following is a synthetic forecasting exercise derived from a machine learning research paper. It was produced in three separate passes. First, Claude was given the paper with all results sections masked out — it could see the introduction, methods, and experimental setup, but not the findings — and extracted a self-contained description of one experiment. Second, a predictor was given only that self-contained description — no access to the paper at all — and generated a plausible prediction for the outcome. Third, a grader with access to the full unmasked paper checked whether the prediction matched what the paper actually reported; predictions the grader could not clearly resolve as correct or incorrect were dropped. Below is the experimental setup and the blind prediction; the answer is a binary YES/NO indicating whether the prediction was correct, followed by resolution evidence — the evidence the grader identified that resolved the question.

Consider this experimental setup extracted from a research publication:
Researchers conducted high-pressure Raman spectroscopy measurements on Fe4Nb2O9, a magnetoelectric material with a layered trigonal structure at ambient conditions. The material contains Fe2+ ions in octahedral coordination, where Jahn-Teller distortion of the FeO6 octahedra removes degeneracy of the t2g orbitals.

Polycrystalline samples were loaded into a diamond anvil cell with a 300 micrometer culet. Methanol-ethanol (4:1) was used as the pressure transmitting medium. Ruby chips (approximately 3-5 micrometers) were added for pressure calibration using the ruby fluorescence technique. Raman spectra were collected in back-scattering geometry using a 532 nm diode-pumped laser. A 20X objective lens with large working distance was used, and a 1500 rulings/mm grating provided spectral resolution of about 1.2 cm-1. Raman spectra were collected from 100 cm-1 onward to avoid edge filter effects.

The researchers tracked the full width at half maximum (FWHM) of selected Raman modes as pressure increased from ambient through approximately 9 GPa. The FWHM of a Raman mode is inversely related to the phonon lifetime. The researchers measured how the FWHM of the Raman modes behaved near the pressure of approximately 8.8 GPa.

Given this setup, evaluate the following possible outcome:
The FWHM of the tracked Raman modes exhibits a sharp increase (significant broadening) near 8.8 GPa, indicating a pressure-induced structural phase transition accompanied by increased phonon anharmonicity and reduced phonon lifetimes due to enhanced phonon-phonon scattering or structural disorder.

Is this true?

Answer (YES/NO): NO